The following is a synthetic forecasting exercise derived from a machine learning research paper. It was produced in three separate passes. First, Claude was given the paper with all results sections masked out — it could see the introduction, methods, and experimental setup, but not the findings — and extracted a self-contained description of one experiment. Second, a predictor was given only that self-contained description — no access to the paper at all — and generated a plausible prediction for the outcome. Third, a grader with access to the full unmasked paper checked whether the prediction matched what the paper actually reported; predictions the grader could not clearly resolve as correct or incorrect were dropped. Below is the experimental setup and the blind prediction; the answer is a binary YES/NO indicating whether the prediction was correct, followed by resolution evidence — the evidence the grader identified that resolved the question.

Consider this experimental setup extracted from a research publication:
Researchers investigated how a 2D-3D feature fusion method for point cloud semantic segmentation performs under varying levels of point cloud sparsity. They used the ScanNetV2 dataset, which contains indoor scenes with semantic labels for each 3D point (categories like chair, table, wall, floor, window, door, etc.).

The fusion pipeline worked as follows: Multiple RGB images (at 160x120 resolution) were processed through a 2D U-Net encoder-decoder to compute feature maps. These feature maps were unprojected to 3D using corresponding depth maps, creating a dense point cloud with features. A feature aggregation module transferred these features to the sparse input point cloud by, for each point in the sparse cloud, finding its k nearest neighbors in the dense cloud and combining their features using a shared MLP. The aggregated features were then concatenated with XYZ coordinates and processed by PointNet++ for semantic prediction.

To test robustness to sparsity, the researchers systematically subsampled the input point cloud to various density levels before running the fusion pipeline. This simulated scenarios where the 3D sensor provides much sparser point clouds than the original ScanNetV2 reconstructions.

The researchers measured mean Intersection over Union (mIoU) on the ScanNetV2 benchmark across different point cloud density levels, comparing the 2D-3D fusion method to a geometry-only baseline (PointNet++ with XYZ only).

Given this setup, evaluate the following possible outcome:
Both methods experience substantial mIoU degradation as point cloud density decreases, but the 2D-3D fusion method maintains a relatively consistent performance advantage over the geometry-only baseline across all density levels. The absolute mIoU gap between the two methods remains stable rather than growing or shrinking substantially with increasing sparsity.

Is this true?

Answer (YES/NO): NO